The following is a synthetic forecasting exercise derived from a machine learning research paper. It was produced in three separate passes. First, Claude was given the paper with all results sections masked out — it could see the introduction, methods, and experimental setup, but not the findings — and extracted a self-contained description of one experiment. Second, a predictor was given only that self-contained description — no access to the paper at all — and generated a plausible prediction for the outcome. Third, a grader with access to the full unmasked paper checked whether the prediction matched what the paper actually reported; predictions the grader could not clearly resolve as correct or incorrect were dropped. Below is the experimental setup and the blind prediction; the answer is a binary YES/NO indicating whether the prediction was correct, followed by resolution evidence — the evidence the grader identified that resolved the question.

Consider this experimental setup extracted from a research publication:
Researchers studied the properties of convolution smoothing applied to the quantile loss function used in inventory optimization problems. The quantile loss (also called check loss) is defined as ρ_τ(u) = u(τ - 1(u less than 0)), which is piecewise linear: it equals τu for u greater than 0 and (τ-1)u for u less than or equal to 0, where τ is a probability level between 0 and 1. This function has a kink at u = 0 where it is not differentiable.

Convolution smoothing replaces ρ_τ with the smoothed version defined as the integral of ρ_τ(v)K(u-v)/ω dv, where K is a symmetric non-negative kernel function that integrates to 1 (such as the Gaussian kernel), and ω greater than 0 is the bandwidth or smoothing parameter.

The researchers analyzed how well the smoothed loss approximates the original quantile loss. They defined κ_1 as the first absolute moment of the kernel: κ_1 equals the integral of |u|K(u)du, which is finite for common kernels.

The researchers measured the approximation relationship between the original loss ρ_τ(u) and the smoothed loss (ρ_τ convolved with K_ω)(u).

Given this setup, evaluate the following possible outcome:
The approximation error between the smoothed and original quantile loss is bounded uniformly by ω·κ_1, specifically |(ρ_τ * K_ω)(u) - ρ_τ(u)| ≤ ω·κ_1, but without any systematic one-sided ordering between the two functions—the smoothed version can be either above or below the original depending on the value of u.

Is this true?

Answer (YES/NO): NO